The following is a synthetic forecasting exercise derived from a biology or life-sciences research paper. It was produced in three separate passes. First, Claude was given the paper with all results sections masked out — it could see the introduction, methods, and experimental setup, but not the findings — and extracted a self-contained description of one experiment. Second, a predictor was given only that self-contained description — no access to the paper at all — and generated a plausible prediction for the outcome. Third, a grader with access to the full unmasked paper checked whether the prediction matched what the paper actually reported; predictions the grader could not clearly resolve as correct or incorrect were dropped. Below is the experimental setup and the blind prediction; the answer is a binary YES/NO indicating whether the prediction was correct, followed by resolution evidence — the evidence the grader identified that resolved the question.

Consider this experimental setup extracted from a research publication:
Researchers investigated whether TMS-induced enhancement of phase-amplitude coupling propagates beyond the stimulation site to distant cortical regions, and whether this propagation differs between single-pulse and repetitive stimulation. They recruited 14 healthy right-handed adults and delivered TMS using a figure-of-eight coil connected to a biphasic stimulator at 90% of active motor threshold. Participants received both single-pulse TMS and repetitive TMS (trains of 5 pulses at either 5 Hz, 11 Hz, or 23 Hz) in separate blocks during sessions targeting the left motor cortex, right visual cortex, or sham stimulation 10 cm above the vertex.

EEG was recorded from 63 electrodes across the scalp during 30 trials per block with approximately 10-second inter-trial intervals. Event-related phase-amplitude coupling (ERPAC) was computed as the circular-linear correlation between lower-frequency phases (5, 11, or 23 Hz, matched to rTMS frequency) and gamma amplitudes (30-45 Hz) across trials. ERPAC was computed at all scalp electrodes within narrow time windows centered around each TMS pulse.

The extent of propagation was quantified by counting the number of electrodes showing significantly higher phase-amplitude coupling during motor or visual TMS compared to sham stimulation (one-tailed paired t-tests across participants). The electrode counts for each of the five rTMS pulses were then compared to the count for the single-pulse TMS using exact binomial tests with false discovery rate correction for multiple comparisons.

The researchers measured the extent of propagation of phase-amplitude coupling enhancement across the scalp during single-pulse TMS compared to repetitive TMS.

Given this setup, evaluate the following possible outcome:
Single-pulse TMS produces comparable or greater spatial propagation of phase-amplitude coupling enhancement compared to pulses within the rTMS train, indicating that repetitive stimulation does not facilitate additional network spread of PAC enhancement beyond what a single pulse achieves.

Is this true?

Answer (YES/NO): NO